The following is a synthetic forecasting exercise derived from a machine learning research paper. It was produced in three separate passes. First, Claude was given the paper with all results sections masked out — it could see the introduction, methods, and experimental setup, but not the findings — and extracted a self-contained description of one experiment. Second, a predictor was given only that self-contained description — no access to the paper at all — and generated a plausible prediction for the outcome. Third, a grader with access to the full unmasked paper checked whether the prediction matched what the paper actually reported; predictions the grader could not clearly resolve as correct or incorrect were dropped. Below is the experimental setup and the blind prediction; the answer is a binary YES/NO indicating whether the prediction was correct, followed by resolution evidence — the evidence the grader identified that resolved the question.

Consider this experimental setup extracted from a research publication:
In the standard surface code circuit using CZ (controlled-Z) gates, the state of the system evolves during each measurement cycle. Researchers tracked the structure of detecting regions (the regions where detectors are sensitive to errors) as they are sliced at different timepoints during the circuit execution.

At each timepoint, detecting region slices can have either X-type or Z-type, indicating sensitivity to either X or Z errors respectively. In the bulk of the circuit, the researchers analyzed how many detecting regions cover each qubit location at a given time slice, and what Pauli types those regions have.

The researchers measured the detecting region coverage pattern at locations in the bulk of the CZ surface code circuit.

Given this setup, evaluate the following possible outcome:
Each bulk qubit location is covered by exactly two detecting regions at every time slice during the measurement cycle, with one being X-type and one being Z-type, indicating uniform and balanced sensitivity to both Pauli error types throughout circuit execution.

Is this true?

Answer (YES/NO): NO